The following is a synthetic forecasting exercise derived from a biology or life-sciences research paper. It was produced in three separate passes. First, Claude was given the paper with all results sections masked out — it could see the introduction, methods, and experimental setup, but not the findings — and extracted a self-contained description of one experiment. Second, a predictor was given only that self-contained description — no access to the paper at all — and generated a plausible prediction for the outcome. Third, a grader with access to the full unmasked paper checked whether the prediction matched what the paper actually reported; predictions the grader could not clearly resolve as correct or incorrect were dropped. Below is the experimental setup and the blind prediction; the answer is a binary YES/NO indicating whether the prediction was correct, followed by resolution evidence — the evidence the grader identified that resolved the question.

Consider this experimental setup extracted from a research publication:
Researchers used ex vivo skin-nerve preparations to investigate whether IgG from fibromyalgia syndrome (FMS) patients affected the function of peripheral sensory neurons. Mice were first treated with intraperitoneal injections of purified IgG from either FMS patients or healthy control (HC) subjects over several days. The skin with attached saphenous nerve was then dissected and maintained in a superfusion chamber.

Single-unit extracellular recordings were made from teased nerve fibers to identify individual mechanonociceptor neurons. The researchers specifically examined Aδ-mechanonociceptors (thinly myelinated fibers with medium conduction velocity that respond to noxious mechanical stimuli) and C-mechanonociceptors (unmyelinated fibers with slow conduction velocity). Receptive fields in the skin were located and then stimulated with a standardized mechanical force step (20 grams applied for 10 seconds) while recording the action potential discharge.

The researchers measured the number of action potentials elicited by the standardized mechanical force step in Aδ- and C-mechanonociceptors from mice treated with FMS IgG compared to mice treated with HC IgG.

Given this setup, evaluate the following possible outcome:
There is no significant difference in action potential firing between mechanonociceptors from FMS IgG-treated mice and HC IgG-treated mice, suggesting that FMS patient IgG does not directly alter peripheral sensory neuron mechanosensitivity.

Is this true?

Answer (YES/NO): NO